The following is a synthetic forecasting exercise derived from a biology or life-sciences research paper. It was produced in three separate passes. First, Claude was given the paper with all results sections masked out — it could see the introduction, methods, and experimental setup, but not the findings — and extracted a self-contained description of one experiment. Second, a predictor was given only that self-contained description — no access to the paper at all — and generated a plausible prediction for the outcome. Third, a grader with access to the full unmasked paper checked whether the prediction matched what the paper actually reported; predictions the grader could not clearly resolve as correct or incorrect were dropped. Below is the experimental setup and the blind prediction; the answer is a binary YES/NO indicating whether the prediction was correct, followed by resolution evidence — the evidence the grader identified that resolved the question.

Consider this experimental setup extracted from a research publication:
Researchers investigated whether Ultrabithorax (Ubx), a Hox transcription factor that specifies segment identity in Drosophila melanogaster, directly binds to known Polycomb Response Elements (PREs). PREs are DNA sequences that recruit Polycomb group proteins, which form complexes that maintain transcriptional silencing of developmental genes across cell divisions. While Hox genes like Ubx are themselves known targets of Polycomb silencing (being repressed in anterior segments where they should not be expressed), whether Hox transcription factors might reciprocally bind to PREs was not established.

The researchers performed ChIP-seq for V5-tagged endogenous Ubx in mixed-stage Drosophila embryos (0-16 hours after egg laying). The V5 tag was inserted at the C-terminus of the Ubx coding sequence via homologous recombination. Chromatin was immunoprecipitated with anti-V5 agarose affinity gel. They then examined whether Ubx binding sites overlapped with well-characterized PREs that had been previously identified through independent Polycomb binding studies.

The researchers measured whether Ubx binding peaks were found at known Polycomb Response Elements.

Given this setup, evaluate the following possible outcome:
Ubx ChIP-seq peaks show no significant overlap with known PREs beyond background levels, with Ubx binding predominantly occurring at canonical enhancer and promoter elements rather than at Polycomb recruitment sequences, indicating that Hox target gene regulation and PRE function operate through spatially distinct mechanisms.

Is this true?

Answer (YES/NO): NO